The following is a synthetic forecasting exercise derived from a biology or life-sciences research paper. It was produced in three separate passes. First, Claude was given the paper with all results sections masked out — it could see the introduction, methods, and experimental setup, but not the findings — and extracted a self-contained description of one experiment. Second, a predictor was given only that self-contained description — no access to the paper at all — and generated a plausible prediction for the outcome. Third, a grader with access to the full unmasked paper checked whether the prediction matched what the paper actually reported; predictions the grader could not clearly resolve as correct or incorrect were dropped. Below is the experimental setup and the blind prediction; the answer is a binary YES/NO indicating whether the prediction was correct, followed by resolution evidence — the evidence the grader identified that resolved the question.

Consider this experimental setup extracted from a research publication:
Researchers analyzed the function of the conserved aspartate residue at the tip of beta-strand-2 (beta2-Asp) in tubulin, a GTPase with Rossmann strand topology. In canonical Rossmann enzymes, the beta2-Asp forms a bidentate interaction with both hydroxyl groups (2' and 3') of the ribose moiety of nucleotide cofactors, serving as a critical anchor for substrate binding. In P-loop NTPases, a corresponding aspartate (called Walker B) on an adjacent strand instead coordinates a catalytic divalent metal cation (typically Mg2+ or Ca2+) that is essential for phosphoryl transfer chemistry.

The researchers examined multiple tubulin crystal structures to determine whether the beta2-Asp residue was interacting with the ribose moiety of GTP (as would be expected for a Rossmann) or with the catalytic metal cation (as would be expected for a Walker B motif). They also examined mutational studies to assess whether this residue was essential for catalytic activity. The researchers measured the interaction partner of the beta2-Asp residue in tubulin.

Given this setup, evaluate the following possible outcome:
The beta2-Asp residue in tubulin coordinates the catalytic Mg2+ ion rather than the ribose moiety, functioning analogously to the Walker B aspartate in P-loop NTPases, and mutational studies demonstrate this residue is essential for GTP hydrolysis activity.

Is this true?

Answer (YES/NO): YES